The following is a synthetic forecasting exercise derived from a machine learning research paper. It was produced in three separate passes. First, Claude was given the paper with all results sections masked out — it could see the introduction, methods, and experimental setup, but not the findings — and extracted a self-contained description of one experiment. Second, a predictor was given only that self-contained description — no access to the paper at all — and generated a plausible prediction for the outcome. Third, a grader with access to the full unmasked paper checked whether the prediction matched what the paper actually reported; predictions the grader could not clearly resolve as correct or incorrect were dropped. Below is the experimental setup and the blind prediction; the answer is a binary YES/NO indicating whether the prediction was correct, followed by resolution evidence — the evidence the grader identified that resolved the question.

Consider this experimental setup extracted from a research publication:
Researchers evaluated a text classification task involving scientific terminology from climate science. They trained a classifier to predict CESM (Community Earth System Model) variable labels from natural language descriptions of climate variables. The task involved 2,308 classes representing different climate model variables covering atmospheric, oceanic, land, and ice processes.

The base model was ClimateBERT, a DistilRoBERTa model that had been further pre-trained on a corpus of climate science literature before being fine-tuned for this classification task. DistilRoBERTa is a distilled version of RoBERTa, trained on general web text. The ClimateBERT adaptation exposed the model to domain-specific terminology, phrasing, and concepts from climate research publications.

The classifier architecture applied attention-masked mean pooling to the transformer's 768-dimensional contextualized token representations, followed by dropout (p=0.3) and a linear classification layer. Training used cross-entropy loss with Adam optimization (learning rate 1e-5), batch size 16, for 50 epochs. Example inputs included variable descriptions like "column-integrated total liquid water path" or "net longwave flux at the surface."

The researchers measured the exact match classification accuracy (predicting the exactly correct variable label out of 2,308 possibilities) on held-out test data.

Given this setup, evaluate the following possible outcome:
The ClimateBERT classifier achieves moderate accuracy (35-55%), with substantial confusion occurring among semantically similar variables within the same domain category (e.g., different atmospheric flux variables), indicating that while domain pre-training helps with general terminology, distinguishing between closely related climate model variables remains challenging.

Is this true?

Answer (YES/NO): NO